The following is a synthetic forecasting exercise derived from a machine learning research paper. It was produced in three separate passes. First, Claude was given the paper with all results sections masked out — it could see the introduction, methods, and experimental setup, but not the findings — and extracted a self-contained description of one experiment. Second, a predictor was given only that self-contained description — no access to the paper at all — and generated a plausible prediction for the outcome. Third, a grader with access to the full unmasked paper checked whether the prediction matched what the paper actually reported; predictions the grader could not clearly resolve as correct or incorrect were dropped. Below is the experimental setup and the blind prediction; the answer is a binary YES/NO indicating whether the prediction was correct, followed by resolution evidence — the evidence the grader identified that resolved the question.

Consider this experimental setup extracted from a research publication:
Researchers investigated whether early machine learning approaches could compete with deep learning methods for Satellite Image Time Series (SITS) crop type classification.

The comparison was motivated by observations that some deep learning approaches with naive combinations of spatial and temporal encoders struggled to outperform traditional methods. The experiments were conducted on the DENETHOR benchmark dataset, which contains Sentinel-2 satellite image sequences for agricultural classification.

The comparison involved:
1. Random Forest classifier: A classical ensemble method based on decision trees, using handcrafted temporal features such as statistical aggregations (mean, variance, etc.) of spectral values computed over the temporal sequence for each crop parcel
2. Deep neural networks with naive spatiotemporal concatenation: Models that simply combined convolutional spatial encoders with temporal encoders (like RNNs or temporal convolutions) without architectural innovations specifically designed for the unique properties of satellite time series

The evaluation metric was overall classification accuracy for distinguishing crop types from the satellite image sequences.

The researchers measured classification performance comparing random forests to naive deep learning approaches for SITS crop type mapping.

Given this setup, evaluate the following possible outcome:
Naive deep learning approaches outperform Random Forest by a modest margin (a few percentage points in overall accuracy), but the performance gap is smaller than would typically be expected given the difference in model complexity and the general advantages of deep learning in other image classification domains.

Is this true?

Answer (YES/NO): NO